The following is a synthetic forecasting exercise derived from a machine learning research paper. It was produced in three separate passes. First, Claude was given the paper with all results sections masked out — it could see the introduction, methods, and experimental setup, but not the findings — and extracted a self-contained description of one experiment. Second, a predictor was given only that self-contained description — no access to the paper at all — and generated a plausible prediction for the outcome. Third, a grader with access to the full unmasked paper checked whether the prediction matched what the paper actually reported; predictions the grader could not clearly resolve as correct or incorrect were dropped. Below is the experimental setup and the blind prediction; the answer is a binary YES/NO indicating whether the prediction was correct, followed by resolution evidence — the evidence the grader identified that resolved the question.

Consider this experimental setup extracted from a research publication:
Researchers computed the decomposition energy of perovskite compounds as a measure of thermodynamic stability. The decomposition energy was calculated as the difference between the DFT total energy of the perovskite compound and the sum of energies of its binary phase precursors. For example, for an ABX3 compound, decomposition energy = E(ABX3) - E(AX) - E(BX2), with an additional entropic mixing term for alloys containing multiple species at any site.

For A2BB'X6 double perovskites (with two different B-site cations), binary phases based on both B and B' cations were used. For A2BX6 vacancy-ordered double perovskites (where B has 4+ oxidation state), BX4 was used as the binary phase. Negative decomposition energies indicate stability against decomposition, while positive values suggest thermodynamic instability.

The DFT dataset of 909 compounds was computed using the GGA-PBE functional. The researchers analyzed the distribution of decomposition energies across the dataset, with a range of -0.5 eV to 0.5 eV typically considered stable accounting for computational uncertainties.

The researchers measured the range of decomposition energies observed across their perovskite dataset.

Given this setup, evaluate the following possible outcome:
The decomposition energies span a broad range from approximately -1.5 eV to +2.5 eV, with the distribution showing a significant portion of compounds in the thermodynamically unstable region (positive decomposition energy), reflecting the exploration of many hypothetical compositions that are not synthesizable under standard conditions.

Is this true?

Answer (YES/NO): NO